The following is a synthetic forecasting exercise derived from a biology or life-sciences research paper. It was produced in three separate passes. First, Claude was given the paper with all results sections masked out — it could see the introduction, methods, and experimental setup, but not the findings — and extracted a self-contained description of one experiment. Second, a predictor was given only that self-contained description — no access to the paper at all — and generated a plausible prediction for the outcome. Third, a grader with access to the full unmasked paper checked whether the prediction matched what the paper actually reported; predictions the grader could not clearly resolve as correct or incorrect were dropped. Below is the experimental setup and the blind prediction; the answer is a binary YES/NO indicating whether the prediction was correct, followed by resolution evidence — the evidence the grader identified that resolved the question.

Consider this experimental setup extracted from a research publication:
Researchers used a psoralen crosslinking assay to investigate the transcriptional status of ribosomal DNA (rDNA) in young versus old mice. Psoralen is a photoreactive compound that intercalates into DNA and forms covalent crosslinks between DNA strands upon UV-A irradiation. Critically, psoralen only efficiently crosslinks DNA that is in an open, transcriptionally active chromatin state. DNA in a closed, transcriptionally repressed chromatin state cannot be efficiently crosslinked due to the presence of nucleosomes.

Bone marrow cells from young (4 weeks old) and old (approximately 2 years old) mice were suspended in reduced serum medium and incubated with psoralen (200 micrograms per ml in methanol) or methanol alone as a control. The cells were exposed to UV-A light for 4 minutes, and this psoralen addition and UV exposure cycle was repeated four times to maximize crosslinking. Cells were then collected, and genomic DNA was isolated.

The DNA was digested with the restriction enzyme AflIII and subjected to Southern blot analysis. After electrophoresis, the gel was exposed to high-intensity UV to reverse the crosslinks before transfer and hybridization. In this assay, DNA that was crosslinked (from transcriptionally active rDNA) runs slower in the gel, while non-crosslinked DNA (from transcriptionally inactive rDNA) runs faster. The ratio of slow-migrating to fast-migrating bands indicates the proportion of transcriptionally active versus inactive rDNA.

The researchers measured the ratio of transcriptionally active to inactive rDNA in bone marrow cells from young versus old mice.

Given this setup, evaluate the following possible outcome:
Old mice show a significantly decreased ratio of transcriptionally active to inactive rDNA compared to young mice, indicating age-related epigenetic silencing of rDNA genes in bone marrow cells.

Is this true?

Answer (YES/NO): YES